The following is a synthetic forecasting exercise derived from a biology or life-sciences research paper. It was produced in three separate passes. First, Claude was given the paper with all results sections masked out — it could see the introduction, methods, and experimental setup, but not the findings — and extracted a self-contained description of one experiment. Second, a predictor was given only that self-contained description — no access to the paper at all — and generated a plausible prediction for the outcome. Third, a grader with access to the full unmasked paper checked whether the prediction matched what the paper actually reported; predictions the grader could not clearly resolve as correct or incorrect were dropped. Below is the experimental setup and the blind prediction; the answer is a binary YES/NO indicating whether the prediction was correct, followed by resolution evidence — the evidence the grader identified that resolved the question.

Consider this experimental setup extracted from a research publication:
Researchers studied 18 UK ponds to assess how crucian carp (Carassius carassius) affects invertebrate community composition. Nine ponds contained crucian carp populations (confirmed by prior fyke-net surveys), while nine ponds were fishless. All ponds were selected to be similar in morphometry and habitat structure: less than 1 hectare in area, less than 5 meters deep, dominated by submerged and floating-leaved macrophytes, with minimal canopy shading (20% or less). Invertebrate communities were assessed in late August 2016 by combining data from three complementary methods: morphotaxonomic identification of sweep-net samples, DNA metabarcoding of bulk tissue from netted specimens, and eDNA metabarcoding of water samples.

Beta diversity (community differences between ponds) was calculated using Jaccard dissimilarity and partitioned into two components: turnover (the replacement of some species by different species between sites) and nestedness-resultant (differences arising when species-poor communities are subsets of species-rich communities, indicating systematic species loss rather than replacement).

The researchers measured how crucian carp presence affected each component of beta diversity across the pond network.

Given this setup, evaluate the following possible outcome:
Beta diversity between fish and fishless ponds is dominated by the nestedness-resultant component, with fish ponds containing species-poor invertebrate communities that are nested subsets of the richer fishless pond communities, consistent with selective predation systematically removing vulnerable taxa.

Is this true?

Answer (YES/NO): NO